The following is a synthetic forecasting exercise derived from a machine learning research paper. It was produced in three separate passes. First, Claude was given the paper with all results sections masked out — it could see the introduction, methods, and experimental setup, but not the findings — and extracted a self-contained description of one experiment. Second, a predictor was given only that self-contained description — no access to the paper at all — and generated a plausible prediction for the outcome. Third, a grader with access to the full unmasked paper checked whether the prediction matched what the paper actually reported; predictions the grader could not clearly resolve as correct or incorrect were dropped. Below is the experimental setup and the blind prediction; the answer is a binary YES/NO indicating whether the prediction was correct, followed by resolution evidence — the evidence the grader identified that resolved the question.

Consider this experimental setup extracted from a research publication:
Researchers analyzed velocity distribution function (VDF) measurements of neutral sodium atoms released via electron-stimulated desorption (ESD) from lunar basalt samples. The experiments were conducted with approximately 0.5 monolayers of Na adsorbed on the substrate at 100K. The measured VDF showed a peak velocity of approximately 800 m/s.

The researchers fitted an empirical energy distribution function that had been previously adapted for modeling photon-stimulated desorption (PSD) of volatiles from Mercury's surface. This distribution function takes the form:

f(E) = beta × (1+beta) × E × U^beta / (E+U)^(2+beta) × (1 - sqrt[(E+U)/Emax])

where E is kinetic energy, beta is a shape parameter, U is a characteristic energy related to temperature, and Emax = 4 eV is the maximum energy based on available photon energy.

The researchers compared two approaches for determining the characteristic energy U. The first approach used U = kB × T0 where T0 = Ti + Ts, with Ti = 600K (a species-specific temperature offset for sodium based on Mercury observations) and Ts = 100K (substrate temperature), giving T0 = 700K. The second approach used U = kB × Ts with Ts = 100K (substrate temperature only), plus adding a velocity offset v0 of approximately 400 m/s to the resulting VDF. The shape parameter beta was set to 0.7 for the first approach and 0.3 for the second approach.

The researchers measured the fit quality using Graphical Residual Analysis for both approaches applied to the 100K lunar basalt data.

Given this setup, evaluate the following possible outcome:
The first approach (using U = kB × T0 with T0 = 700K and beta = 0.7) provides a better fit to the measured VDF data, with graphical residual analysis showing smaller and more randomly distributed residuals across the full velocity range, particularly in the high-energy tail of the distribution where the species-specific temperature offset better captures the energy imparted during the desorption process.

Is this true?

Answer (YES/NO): NO